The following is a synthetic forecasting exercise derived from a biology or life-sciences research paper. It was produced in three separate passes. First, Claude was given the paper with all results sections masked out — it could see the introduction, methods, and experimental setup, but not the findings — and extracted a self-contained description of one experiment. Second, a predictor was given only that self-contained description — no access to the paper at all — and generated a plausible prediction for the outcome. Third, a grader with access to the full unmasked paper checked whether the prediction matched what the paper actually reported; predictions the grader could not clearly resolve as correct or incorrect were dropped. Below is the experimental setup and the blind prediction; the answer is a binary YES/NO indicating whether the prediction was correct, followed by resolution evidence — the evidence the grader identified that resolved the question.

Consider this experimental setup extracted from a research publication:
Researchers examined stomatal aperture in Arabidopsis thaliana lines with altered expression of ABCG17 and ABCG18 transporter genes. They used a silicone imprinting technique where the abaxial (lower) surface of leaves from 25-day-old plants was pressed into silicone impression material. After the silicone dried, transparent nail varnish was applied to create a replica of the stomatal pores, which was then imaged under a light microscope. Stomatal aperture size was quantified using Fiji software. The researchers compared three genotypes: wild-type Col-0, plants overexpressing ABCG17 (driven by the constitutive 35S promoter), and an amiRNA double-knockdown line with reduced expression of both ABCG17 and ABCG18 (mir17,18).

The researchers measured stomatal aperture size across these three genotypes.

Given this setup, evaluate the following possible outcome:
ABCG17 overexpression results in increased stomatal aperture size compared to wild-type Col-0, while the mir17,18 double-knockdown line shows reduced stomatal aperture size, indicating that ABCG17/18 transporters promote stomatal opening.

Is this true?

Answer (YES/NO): NO